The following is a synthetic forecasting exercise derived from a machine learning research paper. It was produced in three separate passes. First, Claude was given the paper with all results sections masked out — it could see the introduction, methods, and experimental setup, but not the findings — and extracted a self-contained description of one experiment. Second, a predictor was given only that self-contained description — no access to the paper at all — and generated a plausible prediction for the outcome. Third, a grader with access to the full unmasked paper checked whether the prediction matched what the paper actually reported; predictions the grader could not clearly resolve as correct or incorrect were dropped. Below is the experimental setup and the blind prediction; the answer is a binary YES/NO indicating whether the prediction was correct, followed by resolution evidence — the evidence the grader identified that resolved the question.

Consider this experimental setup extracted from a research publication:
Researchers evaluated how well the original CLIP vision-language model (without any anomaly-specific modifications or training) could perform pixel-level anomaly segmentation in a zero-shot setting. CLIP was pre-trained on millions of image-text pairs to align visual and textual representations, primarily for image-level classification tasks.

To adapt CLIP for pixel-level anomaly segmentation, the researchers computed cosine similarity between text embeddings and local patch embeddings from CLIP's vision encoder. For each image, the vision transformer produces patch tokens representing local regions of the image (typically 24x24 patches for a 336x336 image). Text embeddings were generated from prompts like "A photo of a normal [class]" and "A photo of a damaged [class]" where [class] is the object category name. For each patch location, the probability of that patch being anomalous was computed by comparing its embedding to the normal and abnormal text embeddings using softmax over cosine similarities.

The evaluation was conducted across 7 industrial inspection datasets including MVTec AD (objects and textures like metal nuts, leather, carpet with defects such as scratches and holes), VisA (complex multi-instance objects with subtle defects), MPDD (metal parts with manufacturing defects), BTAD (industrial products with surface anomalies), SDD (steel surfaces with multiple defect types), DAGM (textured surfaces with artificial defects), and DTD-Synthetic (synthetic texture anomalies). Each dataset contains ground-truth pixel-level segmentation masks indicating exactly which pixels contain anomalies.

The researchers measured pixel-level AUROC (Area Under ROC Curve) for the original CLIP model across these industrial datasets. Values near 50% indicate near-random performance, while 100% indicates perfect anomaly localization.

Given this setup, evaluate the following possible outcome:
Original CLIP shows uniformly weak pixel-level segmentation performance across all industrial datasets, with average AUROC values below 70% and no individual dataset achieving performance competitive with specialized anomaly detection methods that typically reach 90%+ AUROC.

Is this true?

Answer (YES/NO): YES